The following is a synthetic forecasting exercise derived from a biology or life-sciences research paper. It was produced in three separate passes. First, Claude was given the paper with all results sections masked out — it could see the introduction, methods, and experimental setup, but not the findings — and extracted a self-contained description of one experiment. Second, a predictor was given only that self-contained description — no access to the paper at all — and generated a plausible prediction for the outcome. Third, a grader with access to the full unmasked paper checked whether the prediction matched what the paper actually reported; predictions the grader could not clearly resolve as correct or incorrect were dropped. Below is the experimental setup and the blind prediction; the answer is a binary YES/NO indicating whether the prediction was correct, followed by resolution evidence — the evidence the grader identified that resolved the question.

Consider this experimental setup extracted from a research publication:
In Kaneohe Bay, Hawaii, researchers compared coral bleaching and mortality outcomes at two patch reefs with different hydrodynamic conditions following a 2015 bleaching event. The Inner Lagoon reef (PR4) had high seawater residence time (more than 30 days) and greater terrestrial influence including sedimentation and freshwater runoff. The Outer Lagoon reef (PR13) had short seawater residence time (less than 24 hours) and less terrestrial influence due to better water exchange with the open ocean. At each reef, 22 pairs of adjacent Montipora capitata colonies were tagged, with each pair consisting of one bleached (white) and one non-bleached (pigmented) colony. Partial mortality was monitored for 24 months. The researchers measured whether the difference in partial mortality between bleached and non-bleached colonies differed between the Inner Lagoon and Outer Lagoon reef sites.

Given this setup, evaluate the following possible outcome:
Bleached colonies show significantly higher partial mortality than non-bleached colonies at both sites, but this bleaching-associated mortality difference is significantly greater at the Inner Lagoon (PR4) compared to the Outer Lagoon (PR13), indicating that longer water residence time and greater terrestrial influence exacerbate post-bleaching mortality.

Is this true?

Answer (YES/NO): NO